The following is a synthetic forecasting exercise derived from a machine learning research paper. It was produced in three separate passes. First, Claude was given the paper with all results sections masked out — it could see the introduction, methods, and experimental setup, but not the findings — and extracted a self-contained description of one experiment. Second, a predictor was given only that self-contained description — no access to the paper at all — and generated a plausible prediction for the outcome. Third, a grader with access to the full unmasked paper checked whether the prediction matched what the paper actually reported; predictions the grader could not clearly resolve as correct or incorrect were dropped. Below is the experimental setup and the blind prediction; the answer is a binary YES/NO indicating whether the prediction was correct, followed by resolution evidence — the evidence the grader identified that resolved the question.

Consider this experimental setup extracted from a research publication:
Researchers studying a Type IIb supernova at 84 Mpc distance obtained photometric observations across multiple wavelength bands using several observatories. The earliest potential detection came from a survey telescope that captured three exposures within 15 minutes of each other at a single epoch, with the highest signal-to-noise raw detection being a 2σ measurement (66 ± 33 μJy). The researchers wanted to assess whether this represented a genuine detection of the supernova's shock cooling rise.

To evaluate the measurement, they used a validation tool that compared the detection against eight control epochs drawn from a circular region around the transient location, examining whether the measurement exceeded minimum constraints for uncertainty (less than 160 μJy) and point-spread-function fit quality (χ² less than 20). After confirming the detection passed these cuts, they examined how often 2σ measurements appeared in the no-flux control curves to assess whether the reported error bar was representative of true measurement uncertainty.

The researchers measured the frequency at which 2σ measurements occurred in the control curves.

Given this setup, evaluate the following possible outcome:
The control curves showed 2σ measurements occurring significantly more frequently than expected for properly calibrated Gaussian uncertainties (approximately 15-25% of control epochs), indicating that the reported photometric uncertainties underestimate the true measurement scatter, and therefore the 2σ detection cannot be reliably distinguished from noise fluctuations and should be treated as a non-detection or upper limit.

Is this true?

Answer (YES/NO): NO